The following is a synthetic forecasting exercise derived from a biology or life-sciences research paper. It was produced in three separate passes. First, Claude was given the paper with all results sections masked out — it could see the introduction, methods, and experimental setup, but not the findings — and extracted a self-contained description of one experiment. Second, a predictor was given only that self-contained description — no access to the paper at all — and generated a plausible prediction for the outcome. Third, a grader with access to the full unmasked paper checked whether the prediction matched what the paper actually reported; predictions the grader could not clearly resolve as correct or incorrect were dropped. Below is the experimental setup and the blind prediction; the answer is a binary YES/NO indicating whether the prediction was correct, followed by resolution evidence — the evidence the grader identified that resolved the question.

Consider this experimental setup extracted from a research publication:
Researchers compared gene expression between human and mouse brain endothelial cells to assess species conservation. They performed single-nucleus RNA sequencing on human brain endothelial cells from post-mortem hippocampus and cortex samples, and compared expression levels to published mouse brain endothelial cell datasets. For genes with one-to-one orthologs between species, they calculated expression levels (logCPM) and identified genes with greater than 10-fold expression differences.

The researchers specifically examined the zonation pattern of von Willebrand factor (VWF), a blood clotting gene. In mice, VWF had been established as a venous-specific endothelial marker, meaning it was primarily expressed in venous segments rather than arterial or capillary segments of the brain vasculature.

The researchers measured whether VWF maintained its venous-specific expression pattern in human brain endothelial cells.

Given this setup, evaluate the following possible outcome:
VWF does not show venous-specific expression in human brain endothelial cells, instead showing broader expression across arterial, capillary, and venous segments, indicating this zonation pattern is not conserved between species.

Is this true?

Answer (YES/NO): YES